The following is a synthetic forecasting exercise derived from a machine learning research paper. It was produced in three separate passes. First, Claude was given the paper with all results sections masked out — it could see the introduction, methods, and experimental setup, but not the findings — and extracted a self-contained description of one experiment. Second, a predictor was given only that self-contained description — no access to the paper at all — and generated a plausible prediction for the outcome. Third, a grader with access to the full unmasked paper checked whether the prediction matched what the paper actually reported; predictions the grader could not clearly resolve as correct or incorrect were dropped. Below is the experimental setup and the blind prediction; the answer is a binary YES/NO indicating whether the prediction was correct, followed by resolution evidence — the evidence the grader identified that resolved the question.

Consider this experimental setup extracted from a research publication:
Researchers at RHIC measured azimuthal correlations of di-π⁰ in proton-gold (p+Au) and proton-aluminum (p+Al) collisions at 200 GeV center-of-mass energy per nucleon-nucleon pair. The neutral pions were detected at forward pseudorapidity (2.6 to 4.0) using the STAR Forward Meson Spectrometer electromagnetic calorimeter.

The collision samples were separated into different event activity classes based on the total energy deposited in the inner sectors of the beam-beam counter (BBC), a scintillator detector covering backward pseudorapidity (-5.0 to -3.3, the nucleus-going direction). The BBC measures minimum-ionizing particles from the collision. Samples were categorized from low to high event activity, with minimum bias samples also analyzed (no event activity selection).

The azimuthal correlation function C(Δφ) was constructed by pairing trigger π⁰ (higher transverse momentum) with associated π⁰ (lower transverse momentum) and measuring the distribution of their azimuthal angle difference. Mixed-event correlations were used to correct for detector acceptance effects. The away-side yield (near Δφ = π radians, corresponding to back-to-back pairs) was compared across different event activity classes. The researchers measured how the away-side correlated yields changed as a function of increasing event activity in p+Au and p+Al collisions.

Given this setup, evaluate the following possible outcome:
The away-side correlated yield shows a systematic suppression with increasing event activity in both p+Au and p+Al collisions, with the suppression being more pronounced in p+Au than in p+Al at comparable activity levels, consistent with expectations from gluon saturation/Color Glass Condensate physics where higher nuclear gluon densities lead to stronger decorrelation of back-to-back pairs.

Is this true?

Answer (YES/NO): YES